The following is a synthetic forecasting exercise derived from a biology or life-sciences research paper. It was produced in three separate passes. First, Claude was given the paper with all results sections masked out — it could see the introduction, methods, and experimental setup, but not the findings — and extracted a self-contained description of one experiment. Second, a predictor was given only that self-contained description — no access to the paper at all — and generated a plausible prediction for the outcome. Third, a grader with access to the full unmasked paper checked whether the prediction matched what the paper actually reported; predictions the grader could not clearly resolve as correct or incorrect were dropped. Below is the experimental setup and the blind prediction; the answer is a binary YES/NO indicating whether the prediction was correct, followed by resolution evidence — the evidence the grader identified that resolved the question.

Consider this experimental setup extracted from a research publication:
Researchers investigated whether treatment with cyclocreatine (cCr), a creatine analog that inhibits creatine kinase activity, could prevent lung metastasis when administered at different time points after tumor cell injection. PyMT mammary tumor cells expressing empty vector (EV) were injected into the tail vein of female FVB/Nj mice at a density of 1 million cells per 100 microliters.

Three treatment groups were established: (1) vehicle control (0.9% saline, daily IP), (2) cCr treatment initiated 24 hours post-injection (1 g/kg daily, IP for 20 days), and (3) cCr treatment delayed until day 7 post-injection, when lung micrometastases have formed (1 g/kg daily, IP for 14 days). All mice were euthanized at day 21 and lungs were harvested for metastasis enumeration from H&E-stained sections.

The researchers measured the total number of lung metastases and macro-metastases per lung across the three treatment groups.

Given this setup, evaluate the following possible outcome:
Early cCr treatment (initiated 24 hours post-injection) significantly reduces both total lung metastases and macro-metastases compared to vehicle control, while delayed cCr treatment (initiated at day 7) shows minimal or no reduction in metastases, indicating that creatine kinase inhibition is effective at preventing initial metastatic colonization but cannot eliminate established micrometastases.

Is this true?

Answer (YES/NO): NO